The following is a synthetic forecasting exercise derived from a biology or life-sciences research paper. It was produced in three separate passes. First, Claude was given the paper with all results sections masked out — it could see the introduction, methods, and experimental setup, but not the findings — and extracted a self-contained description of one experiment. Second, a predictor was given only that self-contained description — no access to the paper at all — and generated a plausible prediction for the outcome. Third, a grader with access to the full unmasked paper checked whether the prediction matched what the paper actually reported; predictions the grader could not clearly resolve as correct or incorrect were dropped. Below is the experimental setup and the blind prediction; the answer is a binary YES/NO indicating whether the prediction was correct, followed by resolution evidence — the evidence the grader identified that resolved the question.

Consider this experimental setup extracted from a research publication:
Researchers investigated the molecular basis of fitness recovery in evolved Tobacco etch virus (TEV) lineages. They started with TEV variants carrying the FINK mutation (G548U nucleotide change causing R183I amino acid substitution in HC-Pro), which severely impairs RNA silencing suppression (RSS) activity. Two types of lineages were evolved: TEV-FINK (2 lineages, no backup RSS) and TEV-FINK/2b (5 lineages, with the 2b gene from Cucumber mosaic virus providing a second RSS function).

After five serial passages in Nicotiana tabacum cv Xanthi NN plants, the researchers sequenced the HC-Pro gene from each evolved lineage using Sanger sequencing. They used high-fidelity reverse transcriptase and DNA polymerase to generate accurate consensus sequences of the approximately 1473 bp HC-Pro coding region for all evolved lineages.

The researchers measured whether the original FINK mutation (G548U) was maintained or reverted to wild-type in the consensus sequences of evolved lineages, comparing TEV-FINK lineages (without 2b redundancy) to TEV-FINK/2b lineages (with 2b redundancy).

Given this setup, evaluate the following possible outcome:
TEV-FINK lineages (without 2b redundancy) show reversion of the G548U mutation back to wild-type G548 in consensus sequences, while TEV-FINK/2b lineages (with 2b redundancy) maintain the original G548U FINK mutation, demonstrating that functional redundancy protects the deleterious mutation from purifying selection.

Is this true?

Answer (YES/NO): YES